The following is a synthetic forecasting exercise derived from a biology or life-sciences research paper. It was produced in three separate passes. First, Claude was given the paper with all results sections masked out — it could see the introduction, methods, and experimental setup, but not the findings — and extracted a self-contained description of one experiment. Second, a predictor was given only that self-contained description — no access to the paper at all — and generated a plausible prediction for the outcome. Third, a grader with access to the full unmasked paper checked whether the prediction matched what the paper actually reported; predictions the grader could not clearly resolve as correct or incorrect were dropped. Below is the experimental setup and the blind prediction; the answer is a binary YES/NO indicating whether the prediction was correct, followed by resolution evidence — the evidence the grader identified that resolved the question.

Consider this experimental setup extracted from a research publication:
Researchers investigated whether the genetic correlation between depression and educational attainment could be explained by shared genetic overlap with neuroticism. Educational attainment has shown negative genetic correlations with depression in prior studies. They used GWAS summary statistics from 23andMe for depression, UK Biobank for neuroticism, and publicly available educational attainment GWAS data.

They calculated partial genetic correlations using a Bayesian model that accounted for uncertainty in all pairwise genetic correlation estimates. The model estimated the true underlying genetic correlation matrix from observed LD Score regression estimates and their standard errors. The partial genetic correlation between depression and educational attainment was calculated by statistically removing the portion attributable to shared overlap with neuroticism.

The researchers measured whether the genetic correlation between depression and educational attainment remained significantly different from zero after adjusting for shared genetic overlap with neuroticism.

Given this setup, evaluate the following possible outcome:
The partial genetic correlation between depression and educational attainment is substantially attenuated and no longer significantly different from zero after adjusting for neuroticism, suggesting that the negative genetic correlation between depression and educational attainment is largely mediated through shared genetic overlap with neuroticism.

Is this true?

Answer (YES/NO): NO